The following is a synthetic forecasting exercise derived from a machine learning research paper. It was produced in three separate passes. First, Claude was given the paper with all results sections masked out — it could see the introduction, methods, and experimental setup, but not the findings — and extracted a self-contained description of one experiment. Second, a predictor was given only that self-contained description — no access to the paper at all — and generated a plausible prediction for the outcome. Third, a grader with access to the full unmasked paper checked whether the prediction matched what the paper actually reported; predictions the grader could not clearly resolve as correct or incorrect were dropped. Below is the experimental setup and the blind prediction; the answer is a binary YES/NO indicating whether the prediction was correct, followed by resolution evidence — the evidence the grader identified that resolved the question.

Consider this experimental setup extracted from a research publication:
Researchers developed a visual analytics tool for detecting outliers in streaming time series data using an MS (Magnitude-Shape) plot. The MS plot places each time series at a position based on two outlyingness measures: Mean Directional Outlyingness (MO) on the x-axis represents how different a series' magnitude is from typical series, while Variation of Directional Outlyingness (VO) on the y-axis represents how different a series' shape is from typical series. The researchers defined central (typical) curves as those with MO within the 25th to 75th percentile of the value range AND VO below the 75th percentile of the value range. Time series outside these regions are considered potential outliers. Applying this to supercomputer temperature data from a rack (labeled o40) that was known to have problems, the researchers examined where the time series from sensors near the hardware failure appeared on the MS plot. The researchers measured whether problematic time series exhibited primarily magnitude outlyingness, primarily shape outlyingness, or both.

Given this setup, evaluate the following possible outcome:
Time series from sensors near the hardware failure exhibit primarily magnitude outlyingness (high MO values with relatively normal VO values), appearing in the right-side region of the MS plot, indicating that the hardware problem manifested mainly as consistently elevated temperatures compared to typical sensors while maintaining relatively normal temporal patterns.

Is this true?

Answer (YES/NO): NO